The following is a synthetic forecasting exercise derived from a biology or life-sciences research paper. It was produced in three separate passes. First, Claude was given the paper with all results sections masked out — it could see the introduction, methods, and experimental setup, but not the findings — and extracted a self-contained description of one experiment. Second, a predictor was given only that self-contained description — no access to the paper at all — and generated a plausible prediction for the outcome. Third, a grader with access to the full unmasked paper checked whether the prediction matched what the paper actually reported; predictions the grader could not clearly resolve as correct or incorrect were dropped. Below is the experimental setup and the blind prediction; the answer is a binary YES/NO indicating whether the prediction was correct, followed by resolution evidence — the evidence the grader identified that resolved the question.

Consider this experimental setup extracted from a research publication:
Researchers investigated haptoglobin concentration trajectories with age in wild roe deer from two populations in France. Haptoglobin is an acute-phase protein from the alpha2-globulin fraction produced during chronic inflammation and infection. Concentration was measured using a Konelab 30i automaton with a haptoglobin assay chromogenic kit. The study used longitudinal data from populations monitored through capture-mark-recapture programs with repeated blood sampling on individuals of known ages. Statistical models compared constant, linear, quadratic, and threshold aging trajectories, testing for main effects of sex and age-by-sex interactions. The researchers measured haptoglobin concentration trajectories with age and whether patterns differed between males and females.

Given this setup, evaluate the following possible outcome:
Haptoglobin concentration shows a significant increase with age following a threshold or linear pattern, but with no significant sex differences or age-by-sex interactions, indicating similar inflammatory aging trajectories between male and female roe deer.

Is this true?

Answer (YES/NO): NO